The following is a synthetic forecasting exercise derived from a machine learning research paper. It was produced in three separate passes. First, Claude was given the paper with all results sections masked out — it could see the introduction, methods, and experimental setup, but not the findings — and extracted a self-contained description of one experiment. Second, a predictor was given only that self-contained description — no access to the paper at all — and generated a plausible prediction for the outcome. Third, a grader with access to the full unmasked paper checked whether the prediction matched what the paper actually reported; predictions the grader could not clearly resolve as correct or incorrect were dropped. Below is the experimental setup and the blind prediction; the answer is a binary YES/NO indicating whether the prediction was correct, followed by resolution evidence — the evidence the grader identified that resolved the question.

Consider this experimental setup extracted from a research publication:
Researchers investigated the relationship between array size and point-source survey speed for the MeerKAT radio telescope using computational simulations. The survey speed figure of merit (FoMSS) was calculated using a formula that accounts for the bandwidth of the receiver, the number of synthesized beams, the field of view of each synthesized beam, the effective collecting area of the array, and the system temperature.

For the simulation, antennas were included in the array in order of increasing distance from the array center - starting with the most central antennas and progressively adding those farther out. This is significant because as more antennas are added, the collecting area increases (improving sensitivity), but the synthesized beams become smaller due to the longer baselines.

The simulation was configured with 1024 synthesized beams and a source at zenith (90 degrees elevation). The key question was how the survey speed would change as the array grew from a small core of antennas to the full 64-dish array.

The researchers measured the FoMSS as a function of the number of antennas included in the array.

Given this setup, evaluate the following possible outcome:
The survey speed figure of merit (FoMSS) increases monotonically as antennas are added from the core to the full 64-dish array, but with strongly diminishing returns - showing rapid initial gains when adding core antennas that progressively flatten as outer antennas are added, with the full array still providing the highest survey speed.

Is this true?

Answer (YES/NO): NO